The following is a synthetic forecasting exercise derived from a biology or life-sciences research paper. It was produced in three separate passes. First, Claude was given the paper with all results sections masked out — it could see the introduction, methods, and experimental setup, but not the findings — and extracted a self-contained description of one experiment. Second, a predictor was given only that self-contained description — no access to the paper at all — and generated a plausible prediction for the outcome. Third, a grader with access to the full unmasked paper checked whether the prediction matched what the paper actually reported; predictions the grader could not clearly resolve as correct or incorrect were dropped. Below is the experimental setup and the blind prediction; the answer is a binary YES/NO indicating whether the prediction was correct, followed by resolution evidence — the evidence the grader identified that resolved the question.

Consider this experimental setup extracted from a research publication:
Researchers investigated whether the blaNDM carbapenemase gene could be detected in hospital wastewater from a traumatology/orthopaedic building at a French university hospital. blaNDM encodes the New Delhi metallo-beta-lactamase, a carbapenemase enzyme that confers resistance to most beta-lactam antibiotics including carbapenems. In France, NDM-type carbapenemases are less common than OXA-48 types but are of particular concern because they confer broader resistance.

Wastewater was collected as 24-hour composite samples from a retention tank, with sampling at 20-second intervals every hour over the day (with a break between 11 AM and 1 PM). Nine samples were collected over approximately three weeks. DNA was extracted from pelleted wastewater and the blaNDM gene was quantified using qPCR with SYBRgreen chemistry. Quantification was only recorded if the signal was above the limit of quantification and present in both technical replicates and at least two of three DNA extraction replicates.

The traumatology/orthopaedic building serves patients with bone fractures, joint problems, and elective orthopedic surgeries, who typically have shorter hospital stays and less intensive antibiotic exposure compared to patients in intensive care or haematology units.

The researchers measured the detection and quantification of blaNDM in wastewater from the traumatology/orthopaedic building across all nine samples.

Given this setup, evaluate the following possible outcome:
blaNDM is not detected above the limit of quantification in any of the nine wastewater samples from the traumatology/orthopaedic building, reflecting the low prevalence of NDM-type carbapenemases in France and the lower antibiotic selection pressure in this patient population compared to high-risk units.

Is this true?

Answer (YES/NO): NO